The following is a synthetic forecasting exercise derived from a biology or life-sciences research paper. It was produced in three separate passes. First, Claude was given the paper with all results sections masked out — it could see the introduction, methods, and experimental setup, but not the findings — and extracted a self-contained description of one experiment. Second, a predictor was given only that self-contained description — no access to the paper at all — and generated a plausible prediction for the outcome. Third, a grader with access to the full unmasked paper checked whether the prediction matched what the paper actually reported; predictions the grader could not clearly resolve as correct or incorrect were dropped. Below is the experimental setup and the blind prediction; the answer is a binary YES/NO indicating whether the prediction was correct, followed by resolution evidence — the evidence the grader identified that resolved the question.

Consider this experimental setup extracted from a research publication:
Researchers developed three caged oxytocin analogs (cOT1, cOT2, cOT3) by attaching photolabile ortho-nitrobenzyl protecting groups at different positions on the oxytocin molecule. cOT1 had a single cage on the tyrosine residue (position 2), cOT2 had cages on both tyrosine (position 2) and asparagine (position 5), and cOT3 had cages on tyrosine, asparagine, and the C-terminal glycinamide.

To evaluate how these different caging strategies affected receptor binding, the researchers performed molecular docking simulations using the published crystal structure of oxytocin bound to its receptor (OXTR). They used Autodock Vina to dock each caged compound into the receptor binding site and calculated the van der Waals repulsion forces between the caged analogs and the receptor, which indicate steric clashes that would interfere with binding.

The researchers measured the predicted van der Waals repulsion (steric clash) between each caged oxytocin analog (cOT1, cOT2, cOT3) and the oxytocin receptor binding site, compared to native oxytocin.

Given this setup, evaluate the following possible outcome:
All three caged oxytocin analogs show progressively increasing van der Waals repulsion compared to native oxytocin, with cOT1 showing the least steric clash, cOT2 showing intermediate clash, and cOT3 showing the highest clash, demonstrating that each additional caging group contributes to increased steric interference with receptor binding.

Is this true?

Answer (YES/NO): NO